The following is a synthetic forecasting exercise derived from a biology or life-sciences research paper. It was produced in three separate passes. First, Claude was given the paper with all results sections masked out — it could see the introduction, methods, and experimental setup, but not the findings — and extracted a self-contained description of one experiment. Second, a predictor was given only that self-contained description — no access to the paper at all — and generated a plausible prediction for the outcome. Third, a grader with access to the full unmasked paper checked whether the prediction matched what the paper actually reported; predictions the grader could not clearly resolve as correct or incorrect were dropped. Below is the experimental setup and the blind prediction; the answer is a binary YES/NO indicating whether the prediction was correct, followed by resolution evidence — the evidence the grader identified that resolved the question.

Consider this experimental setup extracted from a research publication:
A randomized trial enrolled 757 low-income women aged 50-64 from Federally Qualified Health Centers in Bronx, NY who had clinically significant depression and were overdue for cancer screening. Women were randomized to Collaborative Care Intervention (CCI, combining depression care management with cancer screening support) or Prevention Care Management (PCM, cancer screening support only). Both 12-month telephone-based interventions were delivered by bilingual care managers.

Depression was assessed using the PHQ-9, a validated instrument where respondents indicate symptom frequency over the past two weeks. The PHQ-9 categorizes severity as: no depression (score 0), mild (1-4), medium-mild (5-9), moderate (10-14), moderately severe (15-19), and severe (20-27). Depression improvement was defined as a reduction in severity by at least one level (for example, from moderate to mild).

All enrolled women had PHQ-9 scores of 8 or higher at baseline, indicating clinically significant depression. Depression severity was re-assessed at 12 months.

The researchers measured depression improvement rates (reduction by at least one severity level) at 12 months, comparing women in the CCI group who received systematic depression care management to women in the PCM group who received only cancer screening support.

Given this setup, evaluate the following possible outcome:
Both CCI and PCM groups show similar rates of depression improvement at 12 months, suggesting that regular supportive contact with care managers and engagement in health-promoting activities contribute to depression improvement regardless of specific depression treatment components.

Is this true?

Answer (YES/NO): YES